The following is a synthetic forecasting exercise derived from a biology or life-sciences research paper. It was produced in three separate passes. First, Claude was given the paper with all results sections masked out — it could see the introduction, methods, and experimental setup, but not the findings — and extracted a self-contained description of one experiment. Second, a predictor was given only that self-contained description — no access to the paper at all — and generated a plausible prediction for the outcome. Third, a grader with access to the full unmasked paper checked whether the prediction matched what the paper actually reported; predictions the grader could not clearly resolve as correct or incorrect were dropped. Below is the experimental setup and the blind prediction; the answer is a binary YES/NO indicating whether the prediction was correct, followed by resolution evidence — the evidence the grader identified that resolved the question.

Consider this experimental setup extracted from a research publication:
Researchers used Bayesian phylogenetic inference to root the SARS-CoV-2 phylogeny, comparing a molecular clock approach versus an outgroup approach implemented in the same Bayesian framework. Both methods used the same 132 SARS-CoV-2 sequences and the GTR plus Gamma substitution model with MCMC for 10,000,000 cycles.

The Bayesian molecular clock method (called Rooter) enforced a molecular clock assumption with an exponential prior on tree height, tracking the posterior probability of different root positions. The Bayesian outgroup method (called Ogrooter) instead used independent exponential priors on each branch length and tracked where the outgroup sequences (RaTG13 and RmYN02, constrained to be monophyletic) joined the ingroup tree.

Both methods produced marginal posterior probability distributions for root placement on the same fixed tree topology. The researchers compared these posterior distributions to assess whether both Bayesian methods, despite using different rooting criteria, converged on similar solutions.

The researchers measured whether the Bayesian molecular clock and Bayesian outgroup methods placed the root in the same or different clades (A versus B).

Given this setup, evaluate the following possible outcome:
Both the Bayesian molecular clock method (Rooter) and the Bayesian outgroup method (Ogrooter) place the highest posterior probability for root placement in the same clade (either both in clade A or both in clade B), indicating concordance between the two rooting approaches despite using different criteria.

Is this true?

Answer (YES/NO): NO